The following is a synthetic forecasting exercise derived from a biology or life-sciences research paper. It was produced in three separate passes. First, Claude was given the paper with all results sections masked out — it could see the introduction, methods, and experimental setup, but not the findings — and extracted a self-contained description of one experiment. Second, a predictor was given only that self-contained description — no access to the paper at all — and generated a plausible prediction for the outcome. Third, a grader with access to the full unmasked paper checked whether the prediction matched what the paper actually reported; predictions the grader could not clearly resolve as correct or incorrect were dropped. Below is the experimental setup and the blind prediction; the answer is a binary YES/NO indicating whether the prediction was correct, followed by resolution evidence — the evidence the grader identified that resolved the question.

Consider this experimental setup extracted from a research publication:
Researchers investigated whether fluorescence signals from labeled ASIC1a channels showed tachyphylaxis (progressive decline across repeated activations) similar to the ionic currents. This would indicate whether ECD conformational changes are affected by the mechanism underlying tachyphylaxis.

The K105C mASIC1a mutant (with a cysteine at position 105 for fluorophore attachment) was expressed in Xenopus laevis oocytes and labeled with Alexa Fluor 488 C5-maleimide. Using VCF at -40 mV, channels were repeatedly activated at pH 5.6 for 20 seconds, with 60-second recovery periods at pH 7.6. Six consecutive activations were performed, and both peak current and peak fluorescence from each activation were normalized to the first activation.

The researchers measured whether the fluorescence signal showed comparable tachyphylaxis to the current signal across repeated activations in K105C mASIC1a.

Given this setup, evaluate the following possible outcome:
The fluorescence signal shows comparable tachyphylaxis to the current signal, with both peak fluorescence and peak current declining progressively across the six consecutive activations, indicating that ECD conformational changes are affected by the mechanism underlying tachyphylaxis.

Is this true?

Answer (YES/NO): NO